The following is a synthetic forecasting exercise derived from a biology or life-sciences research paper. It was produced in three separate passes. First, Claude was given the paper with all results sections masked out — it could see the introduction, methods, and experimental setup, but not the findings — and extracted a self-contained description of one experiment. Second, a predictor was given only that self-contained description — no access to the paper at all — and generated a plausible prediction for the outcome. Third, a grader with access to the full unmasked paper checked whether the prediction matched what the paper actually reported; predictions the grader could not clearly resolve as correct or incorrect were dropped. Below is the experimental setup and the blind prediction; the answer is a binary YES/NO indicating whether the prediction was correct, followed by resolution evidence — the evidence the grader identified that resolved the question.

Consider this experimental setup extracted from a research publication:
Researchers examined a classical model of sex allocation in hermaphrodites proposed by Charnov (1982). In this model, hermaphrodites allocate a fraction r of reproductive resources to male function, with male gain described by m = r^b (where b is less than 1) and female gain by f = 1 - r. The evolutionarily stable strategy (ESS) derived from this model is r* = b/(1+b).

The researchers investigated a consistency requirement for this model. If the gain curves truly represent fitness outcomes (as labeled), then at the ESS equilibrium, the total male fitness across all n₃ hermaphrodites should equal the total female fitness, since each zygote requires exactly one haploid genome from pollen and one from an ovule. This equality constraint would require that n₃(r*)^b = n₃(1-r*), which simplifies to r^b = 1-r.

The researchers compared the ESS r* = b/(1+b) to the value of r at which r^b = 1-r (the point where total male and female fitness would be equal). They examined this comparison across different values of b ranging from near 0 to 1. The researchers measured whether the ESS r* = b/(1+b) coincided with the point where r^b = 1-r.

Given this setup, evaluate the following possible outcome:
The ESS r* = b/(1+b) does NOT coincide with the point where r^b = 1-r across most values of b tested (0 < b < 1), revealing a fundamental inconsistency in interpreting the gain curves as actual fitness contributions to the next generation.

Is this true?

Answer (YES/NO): YES